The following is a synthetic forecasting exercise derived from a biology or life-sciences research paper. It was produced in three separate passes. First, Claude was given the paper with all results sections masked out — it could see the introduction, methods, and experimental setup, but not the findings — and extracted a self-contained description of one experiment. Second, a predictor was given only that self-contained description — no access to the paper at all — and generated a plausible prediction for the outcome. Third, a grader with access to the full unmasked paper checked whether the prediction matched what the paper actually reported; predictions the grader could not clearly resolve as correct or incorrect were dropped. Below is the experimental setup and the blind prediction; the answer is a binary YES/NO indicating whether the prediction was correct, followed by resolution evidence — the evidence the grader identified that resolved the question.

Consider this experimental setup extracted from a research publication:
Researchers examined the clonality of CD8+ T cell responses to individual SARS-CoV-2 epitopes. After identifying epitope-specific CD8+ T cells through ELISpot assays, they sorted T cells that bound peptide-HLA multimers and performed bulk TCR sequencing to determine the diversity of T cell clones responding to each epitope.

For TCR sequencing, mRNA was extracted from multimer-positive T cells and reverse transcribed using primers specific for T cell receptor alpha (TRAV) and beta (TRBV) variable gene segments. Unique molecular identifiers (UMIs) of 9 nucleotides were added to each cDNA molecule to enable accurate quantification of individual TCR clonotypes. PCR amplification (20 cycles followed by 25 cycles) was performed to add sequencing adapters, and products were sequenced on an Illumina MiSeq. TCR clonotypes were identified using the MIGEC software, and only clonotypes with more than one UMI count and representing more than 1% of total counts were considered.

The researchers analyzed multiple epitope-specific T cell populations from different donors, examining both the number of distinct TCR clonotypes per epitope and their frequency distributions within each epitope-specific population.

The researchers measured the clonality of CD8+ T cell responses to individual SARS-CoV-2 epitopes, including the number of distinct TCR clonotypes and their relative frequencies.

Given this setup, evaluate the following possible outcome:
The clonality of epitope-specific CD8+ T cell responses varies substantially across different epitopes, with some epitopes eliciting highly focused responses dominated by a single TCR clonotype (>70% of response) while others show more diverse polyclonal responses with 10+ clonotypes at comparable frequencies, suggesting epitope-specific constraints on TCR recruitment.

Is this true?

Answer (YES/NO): NO